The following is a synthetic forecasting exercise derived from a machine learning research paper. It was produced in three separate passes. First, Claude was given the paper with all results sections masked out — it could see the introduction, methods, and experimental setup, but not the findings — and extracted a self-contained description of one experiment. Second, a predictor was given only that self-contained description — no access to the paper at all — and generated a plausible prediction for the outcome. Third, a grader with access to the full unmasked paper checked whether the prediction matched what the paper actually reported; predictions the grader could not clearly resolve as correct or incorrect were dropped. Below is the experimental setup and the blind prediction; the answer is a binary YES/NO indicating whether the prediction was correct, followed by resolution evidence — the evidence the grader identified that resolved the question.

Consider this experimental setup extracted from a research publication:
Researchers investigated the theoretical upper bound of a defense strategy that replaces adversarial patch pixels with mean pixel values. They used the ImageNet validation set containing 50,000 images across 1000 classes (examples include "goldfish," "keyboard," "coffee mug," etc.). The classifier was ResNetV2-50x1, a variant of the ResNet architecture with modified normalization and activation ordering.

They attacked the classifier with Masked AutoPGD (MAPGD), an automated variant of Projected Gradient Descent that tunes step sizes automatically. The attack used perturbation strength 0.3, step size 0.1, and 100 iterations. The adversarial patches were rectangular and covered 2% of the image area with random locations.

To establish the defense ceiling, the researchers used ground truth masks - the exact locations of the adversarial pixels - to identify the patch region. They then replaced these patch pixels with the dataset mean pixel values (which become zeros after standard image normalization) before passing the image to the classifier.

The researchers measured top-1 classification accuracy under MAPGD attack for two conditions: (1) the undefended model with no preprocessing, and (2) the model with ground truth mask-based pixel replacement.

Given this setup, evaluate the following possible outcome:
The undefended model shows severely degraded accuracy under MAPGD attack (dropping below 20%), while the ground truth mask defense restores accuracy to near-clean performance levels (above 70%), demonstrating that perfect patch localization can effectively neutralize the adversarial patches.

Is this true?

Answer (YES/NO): YES